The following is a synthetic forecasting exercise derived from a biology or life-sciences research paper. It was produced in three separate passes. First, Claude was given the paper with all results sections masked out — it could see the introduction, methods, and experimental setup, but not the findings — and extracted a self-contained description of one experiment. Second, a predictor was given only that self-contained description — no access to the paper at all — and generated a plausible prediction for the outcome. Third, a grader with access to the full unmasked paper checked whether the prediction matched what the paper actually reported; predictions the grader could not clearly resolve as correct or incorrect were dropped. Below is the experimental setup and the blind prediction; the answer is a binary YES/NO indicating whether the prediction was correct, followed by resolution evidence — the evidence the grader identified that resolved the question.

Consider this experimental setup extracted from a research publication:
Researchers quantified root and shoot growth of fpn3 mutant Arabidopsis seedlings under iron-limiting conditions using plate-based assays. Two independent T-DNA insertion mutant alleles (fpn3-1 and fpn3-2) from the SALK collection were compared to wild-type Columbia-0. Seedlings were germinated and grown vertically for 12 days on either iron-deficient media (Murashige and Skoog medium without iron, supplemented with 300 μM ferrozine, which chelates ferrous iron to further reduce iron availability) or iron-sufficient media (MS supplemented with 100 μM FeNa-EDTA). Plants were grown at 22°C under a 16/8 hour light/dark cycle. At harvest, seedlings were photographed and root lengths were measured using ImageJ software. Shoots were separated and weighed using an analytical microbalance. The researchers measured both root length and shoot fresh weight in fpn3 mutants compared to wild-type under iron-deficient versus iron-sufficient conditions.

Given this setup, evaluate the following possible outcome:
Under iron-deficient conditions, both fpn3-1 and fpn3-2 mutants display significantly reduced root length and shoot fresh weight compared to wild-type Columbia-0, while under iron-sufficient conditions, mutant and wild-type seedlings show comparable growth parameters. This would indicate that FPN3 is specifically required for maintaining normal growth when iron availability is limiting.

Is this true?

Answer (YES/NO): NO